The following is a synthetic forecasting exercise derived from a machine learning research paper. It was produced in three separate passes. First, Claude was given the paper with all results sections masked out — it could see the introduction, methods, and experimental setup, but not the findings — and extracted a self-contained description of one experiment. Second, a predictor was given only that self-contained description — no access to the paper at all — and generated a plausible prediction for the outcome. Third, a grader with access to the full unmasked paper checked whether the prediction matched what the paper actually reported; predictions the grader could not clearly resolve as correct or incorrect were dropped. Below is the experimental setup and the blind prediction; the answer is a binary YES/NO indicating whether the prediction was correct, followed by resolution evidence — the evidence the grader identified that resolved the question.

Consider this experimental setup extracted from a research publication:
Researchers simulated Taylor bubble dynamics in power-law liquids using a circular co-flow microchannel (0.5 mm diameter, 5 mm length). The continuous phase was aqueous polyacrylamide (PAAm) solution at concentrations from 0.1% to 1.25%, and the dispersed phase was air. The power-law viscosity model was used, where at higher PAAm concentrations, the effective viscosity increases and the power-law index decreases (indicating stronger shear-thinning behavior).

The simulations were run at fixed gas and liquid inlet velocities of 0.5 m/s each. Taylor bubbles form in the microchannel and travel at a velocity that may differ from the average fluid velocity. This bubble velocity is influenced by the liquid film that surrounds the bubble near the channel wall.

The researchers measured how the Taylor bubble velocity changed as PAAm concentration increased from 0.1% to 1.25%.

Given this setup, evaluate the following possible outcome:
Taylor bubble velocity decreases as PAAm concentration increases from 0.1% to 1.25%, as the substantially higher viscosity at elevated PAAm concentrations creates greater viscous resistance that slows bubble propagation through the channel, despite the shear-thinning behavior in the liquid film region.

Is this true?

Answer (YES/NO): NO